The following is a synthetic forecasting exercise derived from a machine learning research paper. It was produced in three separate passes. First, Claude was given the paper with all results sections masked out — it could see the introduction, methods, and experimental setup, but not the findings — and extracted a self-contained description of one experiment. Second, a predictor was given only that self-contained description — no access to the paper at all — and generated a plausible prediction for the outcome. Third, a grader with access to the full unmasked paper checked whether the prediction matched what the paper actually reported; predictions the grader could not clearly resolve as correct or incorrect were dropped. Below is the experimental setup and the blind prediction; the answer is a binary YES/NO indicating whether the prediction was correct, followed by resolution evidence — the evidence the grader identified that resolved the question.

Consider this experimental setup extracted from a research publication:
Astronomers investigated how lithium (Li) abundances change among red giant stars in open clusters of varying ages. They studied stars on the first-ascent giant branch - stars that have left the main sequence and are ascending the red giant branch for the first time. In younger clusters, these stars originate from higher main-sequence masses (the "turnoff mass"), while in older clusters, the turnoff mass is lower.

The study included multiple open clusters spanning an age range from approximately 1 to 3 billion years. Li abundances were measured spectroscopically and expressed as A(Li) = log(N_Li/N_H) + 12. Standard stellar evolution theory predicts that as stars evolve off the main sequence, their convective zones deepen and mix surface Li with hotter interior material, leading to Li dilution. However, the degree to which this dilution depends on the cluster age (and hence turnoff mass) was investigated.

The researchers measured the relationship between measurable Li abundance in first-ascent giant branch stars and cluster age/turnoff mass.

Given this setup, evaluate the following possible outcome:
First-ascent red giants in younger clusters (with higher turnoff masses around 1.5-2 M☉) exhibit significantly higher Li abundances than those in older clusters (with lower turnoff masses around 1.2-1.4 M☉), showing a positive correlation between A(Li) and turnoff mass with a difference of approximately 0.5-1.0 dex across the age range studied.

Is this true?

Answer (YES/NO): YES